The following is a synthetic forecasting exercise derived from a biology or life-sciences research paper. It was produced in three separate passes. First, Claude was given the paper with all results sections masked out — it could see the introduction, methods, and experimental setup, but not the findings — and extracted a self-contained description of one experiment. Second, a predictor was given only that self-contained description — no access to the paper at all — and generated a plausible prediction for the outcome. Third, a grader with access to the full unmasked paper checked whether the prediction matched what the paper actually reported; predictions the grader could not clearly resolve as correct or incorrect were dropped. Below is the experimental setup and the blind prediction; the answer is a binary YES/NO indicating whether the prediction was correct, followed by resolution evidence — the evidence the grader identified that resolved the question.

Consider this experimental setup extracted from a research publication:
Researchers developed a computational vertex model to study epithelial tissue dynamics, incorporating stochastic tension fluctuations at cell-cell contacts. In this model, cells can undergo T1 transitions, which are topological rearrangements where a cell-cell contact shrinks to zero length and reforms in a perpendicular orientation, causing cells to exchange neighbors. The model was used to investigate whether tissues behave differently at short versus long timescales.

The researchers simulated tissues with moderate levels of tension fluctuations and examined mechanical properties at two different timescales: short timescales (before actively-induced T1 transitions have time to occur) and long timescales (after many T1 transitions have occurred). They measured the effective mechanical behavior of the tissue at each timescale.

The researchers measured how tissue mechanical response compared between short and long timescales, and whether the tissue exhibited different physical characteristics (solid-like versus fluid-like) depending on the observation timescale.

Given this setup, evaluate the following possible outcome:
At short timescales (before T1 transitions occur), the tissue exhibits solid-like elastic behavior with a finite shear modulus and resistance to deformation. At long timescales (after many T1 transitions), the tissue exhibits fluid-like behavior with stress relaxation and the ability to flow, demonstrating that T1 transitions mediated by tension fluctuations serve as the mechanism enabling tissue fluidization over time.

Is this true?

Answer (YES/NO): YES